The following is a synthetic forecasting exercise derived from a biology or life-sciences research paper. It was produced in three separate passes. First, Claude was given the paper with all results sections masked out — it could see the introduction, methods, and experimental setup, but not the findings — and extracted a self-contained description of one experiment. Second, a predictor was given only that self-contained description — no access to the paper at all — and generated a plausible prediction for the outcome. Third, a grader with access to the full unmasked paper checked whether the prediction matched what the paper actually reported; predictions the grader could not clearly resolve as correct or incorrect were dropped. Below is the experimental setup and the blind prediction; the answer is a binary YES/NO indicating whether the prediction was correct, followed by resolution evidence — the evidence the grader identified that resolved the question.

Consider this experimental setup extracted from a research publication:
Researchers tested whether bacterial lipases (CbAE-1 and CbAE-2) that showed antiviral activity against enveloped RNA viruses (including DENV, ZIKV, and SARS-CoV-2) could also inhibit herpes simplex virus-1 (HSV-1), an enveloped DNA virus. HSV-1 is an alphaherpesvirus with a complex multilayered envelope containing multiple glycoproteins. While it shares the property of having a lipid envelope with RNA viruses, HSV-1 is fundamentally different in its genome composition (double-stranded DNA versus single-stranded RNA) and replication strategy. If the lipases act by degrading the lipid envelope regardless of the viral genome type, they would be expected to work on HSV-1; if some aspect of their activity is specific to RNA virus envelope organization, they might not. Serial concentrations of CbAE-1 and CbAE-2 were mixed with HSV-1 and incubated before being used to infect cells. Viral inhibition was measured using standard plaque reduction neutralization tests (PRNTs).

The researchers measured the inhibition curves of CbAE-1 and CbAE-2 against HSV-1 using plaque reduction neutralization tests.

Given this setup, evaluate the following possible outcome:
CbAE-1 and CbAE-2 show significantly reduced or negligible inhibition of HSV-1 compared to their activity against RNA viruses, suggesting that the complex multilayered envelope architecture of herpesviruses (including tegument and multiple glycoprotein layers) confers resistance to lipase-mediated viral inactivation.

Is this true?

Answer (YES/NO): NO